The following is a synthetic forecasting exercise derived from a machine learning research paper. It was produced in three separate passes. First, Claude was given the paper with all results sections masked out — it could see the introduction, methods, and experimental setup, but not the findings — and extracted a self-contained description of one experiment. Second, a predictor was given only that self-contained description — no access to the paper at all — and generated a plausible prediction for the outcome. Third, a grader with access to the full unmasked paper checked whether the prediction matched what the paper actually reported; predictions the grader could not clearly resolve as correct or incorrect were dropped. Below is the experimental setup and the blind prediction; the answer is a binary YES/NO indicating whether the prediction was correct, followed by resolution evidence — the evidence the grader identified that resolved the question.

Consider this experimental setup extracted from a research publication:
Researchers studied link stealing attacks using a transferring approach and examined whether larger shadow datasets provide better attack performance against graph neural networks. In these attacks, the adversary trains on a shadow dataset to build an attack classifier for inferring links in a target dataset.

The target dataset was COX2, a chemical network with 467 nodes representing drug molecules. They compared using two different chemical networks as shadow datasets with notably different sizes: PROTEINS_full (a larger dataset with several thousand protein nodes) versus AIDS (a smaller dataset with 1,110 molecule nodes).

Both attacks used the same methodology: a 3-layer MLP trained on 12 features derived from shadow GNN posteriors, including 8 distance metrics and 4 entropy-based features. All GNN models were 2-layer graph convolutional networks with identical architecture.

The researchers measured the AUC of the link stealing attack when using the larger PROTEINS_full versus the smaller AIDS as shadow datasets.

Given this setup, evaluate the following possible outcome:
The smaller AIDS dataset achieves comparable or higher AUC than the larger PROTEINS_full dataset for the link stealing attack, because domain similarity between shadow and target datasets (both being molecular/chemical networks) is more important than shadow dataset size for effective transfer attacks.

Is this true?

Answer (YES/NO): NO